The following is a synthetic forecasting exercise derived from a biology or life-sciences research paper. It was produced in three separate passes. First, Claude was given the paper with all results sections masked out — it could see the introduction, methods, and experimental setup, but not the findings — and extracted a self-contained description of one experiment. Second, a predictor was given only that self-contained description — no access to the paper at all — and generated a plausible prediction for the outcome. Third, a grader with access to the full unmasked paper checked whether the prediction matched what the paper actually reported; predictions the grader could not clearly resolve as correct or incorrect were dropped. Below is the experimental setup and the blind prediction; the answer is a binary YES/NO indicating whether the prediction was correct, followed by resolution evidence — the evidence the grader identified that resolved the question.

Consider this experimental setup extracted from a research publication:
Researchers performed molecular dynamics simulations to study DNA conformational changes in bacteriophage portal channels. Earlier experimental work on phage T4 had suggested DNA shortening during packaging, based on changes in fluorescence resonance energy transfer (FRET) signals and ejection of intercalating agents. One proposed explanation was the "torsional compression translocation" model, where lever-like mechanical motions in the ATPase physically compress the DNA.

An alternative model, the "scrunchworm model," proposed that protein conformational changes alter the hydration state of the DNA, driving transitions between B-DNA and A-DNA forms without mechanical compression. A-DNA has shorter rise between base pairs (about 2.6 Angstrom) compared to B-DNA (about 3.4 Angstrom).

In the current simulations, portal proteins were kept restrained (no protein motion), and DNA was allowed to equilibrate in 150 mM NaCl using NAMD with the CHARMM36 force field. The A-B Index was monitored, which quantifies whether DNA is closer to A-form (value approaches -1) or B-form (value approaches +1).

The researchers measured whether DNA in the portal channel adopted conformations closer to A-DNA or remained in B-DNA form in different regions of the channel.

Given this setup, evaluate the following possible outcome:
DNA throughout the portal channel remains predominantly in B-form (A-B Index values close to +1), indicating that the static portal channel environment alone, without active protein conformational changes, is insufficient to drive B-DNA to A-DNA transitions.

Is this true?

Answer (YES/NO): NO